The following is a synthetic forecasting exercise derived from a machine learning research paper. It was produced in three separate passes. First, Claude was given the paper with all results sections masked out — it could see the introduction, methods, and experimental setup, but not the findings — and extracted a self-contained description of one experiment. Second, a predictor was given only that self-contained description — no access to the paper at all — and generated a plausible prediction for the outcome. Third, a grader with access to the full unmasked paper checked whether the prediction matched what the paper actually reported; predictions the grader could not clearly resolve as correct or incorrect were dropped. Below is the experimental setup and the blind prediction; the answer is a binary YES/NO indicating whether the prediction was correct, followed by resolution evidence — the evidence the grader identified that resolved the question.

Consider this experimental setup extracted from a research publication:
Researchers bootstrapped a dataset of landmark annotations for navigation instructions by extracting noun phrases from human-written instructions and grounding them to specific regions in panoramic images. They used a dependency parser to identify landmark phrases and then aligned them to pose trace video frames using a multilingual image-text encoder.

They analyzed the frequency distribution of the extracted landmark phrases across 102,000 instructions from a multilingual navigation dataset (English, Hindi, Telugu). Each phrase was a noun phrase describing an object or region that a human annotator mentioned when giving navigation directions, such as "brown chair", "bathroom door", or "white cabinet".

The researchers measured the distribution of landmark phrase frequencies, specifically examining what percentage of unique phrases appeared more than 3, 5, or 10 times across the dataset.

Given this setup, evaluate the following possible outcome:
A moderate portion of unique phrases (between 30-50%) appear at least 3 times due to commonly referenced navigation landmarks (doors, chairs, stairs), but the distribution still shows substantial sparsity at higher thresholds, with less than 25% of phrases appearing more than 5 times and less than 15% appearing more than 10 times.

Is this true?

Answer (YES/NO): NO